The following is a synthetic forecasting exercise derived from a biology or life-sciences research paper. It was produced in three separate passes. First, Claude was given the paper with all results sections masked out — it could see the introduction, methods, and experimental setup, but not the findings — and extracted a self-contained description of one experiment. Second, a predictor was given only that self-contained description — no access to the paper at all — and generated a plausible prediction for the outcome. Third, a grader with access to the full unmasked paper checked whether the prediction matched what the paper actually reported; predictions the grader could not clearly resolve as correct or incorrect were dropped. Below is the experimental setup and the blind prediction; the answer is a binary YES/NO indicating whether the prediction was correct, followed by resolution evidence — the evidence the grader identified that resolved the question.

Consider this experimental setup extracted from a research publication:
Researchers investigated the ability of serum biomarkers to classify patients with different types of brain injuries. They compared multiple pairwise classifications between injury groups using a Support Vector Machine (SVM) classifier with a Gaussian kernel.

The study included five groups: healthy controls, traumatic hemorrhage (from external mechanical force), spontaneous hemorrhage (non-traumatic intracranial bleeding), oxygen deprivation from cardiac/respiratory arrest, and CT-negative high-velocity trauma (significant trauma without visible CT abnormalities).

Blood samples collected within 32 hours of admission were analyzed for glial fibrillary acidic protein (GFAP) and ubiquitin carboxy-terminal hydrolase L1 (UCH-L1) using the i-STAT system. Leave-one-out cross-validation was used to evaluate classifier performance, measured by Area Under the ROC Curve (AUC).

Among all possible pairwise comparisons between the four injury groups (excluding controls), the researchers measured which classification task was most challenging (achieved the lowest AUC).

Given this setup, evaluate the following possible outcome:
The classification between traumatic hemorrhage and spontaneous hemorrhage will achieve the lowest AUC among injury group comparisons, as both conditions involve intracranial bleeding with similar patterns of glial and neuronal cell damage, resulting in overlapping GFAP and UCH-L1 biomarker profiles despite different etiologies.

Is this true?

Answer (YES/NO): YES